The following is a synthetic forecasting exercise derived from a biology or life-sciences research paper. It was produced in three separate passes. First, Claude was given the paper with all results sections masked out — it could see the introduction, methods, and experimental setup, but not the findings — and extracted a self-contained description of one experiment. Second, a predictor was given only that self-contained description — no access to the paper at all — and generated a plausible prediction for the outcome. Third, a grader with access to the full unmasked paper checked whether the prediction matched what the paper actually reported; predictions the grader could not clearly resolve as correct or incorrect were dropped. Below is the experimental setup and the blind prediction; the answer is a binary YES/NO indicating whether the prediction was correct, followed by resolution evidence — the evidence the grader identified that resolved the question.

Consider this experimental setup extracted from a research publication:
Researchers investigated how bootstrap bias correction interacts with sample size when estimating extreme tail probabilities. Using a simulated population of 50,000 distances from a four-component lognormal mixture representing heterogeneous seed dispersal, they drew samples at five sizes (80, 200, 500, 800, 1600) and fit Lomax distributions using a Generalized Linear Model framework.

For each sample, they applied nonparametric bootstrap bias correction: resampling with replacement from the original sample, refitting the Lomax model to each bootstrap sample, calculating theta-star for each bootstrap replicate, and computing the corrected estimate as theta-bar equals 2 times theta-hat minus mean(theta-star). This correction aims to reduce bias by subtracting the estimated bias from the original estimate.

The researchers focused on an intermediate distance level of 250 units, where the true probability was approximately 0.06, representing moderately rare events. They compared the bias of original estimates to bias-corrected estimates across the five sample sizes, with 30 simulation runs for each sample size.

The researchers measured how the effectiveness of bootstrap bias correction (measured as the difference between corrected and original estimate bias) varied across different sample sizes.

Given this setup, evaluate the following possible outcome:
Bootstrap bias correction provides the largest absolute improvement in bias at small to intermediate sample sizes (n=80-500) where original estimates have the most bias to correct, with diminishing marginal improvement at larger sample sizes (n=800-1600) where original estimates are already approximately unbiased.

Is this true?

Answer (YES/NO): NO